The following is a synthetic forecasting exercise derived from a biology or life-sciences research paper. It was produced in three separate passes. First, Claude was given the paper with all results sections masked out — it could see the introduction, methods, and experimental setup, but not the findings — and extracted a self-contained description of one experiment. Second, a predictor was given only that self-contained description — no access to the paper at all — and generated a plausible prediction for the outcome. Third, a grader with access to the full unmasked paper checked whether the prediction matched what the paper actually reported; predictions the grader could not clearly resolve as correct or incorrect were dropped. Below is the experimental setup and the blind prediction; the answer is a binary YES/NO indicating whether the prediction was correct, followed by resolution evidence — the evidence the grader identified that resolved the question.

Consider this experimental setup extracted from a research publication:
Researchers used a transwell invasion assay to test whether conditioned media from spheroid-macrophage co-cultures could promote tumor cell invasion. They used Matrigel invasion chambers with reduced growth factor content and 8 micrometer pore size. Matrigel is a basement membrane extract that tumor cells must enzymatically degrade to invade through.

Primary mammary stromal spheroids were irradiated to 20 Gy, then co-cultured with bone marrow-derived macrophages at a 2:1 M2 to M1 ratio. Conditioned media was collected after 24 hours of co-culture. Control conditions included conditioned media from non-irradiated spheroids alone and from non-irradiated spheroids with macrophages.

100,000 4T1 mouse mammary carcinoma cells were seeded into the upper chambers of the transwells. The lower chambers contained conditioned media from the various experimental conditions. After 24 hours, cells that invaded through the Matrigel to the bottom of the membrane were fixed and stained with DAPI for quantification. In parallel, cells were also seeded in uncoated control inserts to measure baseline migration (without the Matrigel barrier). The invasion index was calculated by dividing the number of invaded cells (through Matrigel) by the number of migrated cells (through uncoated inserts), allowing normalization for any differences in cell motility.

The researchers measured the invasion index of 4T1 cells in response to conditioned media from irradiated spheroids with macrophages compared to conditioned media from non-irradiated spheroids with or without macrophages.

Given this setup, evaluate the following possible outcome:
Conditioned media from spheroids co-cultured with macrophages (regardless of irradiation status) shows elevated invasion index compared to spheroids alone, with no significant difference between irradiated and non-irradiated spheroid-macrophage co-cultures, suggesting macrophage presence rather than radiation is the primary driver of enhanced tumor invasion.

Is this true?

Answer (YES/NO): NO